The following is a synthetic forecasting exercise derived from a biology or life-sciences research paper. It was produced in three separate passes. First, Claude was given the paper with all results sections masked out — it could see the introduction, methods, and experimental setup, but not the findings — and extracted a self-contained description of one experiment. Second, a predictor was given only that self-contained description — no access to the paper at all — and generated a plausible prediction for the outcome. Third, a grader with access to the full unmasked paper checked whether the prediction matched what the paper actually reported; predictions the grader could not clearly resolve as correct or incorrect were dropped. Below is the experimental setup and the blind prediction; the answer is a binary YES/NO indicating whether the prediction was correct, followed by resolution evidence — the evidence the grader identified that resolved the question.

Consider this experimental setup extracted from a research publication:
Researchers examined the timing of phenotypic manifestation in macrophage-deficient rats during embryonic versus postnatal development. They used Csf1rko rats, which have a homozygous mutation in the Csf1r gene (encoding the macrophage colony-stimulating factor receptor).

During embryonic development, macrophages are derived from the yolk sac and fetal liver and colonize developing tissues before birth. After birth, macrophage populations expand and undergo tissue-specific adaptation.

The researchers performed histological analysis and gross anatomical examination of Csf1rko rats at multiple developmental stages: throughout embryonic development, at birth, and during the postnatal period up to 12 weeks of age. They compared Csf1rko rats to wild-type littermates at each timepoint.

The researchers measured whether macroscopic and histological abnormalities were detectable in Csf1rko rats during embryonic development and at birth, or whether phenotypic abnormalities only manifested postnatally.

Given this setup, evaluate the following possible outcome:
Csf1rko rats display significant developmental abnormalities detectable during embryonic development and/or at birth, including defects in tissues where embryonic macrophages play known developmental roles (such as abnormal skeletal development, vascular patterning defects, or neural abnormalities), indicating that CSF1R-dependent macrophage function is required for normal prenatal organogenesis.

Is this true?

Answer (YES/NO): NO